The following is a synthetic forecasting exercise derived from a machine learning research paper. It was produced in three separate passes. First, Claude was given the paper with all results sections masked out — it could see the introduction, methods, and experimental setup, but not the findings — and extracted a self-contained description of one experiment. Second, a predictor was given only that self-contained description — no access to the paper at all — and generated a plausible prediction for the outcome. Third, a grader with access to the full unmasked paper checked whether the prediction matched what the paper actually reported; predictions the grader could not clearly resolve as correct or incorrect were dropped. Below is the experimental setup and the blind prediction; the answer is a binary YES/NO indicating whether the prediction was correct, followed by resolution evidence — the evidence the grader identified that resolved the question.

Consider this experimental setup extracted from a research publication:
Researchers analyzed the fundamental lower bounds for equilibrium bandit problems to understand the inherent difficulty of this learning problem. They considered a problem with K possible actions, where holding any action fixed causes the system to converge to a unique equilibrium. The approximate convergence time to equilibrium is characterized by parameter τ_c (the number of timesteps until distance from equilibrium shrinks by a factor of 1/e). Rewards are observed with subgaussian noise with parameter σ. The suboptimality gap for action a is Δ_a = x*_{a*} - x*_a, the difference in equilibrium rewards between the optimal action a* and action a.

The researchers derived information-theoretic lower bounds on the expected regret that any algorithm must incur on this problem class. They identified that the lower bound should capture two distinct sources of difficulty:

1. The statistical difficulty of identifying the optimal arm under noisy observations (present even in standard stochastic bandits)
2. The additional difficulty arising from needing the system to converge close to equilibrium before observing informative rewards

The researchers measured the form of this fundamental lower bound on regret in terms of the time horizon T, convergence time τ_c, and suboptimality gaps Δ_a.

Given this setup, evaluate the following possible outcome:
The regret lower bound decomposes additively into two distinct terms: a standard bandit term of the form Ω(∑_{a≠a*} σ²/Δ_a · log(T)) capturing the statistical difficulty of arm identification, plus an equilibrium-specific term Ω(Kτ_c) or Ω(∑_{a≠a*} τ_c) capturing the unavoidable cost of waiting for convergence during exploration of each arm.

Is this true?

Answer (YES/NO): NO